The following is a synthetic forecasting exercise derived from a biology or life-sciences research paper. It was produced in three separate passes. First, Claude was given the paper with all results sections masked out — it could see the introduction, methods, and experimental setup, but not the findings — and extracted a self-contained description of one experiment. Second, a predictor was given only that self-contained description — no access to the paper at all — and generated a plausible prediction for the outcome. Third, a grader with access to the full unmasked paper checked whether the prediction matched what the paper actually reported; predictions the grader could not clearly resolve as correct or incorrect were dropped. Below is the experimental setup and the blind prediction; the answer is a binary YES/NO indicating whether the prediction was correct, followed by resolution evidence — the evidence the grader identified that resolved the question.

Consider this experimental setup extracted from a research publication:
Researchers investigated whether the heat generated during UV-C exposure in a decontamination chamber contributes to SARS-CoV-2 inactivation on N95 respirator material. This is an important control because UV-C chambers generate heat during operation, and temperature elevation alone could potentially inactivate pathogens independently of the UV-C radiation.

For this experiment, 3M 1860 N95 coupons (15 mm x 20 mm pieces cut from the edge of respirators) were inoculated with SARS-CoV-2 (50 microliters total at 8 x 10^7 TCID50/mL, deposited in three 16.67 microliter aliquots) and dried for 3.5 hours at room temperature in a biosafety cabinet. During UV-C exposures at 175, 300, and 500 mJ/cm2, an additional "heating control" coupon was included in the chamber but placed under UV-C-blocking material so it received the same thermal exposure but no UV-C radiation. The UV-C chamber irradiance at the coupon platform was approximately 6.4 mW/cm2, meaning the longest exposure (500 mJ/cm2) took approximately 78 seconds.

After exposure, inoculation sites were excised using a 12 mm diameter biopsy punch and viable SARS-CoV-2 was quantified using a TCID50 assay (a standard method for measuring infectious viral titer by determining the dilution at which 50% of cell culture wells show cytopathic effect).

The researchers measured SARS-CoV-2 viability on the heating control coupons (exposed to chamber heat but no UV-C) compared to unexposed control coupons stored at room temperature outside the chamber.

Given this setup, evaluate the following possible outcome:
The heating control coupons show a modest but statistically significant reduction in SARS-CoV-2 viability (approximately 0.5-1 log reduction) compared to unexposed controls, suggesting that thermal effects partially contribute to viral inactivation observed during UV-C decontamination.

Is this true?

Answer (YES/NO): NO